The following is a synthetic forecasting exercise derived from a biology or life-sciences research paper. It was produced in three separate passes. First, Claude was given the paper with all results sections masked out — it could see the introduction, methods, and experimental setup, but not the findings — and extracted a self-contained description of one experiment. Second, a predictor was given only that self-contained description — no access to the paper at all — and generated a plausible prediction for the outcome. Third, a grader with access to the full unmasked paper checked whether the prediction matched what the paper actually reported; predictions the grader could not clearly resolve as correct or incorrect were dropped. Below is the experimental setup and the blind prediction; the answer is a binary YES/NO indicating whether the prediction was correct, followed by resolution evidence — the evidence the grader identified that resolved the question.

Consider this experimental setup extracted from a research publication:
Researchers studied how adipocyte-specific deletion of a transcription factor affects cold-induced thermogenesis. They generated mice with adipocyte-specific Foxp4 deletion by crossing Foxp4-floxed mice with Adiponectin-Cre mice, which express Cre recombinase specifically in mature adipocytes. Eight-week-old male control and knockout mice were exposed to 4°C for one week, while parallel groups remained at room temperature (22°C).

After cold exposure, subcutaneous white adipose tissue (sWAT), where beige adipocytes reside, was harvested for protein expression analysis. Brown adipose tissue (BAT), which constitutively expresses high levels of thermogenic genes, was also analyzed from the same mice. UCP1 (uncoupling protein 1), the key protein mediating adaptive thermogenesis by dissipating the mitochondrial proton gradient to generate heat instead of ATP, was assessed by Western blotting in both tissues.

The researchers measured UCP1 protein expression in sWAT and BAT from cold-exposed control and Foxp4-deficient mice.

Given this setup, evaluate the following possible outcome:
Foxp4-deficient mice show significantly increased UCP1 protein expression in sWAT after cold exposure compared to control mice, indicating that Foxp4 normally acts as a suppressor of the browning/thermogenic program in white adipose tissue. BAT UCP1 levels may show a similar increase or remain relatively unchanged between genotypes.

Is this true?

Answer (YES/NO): YES